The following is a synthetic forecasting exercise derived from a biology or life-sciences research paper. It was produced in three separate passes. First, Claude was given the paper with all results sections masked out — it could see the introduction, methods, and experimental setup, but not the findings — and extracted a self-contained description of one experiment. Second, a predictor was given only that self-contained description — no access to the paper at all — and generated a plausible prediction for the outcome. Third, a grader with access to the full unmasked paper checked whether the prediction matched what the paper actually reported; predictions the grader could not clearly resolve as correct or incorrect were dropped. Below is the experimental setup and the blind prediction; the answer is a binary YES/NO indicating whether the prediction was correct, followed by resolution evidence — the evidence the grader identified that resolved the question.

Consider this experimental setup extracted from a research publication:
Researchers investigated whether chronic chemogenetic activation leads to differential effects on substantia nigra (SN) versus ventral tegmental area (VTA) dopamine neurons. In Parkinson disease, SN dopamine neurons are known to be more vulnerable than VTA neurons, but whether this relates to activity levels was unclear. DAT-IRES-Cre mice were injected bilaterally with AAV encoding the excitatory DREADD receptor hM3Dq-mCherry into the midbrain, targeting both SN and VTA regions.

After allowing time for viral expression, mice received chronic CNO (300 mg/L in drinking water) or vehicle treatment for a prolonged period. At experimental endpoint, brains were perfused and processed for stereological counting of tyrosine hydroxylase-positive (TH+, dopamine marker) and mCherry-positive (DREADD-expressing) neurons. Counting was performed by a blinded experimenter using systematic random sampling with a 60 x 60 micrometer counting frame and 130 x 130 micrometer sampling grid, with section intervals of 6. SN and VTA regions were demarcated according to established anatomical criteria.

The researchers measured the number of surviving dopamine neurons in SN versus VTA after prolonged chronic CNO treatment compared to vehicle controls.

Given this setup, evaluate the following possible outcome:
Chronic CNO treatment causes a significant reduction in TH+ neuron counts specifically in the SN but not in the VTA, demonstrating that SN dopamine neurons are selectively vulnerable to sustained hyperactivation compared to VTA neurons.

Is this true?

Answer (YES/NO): NO